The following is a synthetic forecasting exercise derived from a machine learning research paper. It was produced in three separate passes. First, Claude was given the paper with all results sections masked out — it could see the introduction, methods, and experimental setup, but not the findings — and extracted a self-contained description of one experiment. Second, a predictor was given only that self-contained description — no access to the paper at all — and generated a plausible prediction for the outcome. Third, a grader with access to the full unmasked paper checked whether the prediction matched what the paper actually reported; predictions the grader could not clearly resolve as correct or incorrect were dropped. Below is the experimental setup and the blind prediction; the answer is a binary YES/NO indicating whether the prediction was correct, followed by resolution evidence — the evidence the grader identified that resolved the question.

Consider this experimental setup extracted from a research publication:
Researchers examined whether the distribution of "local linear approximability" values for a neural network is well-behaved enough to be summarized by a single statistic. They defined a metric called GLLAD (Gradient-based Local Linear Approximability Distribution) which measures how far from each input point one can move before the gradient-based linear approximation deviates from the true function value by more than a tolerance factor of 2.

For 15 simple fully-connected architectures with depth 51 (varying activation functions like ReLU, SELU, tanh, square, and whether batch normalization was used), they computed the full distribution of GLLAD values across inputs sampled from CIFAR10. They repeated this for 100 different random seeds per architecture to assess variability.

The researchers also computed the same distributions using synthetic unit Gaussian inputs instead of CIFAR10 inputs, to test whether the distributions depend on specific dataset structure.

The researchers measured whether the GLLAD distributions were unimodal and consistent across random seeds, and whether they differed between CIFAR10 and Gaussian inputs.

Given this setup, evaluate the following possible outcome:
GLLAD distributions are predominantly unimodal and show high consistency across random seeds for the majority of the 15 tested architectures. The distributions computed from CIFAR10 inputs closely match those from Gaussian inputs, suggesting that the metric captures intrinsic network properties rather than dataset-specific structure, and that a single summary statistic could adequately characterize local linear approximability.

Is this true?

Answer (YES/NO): YES